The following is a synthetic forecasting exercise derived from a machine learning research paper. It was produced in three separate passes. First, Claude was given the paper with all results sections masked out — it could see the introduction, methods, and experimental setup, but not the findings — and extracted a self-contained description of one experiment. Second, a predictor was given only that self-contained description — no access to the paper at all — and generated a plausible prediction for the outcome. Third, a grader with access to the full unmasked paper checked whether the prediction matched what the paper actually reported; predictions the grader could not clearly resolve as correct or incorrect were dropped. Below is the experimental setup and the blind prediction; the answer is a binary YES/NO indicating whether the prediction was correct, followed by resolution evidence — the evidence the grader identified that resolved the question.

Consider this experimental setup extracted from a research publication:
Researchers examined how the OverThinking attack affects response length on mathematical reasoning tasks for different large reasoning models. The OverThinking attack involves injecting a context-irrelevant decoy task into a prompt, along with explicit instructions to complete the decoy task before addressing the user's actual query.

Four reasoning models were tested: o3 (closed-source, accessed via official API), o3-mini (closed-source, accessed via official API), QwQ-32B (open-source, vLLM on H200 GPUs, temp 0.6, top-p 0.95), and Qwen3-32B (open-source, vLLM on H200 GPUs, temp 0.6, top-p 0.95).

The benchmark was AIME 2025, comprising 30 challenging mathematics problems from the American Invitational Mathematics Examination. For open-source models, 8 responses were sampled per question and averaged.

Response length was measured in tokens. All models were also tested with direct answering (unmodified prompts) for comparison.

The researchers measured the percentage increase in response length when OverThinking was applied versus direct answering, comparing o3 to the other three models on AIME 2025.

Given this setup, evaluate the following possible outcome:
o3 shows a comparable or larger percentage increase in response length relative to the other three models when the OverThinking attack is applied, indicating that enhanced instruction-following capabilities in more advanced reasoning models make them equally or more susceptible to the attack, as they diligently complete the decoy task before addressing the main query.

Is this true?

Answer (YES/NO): NO